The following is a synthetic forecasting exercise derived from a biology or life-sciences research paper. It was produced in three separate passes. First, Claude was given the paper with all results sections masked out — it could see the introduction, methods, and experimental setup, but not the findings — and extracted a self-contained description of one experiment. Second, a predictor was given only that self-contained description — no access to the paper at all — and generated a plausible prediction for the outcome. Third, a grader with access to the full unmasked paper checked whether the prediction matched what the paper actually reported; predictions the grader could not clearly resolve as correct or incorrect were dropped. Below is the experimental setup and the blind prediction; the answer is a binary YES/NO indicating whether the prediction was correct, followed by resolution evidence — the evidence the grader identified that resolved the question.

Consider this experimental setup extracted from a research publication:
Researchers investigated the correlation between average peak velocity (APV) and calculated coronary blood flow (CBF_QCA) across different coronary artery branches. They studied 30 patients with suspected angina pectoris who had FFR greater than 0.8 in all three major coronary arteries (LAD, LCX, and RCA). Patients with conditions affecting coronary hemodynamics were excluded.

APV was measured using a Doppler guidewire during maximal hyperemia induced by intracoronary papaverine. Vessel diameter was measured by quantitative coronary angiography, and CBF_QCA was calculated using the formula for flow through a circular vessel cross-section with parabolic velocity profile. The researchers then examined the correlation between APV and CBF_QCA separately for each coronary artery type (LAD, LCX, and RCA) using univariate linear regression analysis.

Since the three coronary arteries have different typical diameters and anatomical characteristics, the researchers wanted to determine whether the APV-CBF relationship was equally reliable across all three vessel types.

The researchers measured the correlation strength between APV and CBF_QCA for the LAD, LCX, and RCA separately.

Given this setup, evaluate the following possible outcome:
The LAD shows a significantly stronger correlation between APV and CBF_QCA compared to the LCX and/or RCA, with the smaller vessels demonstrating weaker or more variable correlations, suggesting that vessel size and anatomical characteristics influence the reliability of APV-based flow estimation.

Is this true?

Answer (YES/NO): NO